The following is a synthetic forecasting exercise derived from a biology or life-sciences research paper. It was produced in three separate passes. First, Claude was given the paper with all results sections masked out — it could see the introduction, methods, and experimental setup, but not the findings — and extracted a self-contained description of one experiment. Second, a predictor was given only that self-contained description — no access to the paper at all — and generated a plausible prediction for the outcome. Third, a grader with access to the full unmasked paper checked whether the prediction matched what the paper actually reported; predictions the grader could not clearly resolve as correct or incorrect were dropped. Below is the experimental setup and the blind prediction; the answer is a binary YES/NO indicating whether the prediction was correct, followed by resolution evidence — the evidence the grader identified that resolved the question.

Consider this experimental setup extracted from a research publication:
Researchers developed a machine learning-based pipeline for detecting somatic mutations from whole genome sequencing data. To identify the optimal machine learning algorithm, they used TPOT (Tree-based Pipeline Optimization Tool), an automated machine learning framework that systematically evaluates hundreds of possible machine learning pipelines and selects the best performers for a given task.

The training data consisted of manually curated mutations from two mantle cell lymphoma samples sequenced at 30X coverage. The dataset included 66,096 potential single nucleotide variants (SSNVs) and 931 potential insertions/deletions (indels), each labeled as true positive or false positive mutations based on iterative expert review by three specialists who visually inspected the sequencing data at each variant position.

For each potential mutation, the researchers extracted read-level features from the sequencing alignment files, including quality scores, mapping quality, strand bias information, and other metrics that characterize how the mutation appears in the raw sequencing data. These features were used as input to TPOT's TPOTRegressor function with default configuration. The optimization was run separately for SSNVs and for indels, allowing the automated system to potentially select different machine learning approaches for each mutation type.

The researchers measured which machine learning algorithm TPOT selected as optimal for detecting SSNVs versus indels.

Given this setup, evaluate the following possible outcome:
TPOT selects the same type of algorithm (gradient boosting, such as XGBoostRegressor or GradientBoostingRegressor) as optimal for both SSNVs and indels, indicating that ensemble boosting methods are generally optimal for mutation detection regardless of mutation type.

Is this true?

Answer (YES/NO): NO